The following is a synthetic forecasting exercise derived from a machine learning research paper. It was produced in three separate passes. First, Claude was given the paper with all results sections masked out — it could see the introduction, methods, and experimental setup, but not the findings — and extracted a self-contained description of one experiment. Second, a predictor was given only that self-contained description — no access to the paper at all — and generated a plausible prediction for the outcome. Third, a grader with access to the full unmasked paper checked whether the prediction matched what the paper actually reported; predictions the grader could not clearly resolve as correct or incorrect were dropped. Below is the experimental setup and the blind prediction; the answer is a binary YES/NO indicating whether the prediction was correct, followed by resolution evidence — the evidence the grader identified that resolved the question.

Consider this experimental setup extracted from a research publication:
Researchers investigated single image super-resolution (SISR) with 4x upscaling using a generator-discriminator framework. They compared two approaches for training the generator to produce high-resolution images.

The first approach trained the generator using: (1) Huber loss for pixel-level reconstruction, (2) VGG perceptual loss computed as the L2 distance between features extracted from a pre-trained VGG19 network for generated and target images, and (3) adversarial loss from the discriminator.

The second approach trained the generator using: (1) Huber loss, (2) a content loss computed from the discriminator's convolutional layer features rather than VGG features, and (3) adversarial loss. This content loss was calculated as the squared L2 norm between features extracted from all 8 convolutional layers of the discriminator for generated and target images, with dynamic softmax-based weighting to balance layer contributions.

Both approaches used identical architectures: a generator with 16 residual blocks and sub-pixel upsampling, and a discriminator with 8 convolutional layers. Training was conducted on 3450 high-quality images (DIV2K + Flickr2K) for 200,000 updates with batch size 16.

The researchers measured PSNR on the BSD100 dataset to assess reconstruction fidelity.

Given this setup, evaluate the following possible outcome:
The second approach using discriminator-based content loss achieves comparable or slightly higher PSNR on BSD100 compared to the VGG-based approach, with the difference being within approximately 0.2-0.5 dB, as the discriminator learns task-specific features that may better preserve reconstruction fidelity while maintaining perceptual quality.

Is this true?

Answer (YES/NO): NO